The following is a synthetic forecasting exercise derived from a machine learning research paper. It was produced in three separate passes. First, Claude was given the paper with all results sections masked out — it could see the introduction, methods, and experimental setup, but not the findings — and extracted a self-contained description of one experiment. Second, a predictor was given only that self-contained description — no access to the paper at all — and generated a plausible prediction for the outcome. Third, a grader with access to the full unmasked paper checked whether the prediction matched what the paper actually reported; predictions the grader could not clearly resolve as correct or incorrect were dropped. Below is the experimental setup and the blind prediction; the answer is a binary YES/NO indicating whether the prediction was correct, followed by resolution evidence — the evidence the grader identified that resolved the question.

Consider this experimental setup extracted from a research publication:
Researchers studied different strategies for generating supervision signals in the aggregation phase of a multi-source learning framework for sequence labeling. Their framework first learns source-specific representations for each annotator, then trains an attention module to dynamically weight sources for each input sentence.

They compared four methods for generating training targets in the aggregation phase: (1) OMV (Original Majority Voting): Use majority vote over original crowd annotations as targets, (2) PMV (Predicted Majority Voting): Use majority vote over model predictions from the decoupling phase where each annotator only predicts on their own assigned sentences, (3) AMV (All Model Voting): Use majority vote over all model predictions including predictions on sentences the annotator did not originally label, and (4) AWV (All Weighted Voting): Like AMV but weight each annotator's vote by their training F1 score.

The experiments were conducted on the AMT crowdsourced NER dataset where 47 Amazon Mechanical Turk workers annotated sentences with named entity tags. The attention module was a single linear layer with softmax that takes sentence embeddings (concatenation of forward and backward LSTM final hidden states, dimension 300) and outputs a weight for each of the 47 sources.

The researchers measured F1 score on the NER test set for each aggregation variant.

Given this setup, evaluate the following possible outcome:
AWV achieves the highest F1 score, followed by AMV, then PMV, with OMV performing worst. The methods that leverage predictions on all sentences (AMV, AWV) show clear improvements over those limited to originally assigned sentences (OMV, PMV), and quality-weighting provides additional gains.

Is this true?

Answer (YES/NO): YES